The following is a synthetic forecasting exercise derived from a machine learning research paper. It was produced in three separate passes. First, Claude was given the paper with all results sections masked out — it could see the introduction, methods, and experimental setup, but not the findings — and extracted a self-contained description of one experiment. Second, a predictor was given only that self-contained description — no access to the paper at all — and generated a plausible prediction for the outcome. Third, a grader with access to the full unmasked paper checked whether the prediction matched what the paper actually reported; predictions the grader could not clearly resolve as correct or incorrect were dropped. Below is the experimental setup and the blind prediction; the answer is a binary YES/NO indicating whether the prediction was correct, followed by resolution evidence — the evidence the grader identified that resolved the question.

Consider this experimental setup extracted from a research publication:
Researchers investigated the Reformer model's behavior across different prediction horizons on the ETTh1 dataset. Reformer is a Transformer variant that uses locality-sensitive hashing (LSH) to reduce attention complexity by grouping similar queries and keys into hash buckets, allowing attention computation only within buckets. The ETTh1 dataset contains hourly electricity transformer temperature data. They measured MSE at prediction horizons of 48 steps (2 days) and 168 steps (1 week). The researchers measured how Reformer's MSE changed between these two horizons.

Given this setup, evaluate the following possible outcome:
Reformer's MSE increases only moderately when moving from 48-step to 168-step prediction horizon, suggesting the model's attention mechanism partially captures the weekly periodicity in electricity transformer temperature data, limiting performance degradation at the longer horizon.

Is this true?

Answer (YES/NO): NO